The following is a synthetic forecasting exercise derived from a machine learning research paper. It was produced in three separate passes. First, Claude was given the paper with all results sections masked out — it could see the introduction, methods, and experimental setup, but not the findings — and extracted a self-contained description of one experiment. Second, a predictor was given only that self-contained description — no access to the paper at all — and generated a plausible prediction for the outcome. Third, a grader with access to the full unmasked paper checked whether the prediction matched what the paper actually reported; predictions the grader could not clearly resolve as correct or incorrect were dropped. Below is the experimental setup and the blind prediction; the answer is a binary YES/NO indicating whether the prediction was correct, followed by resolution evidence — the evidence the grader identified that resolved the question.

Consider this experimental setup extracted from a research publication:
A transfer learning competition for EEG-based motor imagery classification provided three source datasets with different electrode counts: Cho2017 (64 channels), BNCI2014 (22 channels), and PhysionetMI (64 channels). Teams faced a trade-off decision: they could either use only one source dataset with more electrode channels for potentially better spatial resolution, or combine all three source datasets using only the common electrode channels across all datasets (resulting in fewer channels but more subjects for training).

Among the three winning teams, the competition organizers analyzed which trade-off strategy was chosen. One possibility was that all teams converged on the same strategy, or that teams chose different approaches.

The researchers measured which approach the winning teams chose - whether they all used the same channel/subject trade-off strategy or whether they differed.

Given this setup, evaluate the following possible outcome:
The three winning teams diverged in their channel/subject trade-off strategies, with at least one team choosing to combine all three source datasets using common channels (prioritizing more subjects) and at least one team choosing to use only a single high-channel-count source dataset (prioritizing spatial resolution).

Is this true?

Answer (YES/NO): YES